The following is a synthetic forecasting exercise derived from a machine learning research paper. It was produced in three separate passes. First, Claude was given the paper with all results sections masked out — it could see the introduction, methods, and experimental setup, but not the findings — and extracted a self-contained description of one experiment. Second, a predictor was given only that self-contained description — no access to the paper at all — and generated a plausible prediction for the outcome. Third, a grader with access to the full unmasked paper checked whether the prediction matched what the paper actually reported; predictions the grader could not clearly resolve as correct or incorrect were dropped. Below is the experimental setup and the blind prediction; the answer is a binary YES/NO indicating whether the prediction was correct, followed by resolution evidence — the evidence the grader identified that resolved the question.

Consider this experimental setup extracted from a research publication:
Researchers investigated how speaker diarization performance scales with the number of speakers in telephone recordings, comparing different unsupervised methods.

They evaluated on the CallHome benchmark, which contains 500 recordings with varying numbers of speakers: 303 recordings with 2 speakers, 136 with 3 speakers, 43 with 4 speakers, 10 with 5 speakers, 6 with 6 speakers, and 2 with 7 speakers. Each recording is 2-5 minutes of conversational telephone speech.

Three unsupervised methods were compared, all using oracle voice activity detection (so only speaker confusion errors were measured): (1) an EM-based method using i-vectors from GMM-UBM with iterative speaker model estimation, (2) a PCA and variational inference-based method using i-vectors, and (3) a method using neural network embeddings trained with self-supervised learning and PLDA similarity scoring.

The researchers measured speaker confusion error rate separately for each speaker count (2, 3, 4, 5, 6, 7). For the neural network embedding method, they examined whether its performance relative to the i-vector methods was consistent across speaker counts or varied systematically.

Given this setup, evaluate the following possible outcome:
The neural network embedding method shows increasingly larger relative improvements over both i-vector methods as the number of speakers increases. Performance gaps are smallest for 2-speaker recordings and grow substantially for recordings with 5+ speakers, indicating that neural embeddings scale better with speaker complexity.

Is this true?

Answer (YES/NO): NO